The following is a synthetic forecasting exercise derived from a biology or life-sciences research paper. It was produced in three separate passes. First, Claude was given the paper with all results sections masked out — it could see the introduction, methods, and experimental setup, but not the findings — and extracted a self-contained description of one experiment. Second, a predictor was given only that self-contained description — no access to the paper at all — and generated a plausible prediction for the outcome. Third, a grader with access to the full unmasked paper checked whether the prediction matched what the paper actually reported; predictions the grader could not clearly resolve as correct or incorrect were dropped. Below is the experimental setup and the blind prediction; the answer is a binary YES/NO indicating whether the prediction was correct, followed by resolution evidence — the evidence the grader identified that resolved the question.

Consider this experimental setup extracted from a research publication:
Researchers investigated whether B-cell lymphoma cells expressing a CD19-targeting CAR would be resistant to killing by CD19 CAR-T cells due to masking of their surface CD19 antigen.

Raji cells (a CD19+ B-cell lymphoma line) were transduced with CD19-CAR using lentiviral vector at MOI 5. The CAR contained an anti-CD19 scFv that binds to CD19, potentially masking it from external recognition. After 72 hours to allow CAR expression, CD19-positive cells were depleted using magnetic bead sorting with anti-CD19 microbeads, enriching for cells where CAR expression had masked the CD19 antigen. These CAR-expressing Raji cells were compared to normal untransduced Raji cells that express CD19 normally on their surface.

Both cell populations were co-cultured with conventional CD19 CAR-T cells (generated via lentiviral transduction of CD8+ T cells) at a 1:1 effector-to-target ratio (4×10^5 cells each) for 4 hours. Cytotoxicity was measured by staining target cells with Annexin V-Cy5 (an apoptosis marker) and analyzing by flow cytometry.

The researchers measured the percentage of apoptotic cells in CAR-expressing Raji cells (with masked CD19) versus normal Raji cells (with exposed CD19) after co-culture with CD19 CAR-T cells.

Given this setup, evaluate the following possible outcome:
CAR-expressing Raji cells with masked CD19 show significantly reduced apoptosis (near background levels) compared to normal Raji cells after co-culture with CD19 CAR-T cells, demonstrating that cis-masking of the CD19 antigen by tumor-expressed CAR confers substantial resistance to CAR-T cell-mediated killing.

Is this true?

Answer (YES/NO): YES